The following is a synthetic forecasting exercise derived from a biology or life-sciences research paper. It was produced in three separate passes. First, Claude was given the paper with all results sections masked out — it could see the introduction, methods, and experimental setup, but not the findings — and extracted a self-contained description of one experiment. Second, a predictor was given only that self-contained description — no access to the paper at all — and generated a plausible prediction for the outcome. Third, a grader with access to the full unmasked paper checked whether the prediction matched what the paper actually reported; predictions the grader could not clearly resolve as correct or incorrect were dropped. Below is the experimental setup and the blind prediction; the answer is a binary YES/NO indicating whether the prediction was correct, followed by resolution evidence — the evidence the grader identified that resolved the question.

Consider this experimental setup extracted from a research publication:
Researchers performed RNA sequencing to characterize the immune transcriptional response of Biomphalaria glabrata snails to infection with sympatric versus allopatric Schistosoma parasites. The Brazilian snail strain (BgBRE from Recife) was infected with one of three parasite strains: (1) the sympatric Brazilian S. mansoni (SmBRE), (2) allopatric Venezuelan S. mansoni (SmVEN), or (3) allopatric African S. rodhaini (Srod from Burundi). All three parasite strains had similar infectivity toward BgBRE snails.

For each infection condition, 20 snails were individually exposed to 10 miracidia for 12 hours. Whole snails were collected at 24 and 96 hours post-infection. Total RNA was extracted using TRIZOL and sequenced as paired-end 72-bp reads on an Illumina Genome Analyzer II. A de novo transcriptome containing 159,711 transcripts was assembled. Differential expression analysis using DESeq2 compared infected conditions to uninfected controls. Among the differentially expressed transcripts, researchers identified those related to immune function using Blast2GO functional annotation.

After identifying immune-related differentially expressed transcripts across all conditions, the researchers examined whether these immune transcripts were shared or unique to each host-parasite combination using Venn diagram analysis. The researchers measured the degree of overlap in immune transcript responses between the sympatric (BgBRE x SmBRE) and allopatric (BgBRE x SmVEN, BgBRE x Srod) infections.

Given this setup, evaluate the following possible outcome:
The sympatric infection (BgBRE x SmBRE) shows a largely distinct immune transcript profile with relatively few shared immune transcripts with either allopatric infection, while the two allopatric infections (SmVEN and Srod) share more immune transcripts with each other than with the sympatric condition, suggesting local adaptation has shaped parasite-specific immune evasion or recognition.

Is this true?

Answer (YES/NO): YES